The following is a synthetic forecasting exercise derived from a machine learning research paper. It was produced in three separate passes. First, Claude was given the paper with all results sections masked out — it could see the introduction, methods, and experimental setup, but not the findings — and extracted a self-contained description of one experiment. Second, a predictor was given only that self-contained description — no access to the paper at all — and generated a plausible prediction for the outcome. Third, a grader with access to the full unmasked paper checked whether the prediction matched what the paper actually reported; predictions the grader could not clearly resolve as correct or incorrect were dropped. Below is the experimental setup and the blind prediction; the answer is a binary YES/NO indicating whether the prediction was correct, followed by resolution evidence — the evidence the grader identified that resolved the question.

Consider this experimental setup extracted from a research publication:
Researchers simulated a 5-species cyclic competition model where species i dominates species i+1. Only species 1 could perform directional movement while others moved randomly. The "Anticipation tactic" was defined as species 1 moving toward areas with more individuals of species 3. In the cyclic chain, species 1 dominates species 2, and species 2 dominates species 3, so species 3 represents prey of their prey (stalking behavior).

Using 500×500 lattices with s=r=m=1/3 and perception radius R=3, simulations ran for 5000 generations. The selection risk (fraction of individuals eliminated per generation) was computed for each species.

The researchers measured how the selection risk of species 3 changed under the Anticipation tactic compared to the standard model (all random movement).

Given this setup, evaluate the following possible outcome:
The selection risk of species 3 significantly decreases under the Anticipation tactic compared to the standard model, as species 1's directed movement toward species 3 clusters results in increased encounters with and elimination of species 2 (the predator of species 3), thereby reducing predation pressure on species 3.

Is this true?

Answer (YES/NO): NO